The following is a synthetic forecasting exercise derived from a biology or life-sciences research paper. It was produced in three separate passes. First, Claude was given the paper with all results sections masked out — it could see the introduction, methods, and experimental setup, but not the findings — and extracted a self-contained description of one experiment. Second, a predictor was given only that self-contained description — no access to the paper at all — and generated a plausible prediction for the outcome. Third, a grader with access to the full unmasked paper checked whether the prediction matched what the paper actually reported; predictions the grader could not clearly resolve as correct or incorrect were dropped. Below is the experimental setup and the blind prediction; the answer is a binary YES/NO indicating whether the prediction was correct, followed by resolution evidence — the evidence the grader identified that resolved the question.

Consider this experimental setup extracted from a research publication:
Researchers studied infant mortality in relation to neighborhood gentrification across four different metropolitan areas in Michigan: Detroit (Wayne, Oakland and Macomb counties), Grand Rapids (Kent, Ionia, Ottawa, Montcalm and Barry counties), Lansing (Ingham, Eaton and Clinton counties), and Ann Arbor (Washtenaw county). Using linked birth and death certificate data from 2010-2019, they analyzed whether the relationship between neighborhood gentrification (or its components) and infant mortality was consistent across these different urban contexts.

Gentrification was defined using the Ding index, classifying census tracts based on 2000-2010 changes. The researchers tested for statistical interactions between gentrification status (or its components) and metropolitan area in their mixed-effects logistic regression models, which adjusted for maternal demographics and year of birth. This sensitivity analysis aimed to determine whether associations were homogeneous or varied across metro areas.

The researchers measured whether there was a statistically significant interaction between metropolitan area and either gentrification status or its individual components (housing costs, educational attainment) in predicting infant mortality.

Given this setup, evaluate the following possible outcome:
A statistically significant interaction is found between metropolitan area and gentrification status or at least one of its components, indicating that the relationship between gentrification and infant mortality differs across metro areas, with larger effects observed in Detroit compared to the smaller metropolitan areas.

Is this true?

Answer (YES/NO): NO